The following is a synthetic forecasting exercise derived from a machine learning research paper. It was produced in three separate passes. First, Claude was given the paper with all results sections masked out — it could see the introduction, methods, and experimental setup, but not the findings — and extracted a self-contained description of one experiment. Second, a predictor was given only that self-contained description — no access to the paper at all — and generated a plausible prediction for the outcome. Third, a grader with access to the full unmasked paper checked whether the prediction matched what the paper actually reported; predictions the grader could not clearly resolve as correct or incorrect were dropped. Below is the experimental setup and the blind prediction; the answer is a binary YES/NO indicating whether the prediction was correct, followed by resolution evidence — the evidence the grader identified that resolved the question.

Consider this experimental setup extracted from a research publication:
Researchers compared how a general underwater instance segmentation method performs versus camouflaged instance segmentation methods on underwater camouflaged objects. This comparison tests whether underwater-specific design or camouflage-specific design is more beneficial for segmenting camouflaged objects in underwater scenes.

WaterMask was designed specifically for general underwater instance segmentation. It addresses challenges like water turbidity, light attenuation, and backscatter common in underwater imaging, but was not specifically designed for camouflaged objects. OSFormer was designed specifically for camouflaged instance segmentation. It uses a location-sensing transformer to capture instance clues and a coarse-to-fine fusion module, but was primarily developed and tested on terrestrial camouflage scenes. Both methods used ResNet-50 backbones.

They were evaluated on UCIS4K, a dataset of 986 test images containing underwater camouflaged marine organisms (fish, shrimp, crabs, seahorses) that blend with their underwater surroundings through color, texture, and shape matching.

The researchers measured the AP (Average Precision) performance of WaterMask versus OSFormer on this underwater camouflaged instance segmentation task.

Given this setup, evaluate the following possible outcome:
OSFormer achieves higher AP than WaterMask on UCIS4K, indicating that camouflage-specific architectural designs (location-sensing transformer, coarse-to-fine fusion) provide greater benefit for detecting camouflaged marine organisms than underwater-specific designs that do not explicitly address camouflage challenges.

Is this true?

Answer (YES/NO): YES